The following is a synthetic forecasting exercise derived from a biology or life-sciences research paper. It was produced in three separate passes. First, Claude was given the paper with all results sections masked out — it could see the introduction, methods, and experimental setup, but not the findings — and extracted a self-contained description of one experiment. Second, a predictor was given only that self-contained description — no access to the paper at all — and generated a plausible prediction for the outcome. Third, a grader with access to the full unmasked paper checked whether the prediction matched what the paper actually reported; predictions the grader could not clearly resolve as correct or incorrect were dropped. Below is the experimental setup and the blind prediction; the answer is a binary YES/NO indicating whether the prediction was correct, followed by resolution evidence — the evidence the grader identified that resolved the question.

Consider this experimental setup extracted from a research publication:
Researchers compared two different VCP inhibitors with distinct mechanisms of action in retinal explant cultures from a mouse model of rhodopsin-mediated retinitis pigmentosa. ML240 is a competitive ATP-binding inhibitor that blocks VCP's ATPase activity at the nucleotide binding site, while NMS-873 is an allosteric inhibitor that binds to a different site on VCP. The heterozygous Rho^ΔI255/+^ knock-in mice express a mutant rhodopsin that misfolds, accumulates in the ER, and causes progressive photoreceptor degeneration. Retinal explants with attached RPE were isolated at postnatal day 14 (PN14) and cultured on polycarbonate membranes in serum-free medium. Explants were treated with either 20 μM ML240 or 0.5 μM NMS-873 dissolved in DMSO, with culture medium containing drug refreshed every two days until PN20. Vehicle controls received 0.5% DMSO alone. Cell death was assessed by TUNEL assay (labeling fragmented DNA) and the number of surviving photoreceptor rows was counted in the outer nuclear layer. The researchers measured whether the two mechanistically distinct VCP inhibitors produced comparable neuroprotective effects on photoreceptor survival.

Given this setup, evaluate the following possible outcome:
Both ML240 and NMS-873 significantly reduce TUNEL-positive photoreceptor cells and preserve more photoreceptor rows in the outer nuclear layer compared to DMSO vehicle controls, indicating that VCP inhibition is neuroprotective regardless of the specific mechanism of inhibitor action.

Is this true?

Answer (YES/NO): NO